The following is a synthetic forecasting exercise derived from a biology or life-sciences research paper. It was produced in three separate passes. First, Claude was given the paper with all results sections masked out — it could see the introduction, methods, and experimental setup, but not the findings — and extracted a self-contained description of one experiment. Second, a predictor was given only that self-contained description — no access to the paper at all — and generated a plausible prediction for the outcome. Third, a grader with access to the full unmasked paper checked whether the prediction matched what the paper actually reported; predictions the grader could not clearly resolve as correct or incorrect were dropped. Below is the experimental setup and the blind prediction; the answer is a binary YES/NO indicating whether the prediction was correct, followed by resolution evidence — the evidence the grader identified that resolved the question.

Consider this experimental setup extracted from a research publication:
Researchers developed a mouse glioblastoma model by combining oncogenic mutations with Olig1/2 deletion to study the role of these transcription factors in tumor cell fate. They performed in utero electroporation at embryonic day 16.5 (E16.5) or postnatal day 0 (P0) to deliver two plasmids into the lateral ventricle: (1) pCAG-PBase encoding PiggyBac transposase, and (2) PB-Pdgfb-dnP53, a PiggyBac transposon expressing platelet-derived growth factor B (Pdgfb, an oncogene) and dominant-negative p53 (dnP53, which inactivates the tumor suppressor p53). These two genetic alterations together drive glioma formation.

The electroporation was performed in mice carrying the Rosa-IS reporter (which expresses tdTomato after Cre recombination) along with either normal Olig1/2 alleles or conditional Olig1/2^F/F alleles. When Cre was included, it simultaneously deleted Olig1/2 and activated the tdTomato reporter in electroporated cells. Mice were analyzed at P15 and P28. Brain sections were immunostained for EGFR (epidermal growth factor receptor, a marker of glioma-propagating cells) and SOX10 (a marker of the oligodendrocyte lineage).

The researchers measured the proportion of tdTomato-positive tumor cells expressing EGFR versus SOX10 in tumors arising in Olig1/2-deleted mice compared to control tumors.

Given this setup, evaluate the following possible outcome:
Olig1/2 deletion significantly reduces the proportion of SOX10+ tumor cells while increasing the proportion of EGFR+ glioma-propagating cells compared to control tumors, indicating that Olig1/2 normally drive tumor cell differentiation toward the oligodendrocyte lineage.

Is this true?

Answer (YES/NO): YES